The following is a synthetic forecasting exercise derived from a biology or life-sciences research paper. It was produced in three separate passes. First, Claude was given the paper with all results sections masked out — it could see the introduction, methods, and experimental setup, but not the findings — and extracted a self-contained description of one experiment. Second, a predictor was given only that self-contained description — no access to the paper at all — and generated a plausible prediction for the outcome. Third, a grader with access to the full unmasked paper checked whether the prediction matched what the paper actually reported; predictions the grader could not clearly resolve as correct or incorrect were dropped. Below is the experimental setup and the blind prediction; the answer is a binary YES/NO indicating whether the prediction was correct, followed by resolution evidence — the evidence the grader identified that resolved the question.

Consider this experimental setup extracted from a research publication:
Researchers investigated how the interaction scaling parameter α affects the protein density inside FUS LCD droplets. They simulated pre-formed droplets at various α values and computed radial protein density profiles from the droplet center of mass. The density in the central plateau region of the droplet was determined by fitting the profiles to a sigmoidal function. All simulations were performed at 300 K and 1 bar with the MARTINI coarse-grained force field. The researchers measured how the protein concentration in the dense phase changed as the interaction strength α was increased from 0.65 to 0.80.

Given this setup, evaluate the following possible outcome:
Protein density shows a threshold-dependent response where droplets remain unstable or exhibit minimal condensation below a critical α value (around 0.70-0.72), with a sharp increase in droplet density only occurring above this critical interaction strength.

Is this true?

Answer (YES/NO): NO